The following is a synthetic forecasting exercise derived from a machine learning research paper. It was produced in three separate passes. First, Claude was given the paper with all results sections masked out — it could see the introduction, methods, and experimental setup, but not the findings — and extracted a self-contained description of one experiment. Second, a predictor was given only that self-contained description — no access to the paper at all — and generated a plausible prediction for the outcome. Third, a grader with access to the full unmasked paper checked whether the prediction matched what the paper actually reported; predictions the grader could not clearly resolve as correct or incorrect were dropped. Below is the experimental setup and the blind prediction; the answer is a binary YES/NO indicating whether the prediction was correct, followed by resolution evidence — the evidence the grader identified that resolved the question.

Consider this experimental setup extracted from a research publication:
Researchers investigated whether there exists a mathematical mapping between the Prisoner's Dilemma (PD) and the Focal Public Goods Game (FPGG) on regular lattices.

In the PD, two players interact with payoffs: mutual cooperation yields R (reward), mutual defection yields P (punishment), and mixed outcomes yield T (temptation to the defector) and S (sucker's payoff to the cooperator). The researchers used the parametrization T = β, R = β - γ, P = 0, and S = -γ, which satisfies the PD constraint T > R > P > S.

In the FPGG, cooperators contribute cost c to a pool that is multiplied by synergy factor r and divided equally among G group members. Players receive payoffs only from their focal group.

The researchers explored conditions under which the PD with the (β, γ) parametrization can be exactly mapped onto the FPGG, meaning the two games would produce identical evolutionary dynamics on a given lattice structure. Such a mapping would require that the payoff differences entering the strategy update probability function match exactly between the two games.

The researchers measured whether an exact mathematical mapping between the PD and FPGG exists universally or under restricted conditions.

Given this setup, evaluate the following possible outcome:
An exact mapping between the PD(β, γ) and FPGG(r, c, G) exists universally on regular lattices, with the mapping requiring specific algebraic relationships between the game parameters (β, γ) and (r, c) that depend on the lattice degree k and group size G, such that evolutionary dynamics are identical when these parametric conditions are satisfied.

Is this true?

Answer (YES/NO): YES